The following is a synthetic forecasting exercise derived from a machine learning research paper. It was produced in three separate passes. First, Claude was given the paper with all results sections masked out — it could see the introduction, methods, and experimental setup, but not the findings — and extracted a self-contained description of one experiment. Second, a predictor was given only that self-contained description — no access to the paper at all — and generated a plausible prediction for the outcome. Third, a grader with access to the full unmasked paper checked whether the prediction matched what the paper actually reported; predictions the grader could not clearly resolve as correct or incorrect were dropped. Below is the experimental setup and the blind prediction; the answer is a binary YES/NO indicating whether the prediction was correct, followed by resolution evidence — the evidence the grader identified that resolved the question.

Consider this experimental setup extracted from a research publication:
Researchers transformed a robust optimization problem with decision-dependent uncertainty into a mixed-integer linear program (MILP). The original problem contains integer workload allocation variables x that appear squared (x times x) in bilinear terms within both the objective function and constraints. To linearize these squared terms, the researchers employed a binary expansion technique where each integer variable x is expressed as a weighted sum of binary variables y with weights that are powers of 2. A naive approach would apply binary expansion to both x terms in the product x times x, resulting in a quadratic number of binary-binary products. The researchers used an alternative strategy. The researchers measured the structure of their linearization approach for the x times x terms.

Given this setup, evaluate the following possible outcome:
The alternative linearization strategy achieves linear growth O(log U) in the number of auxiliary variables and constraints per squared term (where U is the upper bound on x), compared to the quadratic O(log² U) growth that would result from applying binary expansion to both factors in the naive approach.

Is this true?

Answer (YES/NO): YES